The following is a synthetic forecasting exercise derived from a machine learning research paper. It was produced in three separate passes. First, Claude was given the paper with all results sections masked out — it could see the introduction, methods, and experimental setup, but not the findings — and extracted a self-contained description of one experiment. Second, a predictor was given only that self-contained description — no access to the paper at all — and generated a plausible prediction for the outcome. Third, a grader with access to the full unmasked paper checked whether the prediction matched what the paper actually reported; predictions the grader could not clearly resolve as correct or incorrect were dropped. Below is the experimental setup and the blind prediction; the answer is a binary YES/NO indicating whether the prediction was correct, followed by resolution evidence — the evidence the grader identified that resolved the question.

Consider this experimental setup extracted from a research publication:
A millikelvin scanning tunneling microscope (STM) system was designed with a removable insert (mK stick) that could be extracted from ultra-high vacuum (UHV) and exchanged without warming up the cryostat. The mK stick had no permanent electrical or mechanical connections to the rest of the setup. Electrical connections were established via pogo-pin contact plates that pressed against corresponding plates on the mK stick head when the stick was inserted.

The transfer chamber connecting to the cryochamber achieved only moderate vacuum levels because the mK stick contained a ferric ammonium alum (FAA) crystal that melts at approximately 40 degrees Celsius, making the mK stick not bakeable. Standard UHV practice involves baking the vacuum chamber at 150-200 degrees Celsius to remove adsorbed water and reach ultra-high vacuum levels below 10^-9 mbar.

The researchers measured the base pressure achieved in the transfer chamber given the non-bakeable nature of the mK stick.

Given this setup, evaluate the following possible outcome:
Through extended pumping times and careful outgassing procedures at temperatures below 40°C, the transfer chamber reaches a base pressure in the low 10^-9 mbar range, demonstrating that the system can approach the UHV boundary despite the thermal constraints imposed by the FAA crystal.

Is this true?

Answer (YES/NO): YES